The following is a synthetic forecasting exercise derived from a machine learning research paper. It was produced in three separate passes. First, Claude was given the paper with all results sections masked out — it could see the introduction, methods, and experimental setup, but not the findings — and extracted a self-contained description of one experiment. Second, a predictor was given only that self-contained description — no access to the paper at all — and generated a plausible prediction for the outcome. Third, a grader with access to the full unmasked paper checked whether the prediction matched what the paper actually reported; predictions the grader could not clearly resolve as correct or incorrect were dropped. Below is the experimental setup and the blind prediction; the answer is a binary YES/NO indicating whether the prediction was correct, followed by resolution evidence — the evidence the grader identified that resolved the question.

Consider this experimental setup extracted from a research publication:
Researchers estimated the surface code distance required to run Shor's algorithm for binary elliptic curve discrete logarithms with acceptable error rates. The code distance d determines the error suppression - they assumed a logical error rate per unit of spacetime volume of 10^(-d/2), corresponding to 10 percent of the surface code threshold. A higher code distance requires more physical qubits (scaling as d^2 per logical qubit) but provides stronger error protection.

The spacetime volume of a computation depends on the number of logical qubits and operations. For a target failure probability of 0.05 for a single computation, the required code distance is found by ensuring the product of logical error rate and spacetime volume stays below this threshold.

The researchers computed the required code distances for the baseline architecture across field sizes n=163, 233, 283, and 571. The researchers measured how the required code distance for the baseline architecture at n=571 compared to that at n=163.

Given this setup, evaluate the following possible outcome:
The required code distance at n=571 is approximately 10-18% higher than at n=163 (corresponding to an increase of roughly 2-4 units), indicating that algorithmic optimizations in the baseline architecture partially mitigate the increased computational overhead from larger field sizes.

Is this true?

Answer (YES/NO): YES